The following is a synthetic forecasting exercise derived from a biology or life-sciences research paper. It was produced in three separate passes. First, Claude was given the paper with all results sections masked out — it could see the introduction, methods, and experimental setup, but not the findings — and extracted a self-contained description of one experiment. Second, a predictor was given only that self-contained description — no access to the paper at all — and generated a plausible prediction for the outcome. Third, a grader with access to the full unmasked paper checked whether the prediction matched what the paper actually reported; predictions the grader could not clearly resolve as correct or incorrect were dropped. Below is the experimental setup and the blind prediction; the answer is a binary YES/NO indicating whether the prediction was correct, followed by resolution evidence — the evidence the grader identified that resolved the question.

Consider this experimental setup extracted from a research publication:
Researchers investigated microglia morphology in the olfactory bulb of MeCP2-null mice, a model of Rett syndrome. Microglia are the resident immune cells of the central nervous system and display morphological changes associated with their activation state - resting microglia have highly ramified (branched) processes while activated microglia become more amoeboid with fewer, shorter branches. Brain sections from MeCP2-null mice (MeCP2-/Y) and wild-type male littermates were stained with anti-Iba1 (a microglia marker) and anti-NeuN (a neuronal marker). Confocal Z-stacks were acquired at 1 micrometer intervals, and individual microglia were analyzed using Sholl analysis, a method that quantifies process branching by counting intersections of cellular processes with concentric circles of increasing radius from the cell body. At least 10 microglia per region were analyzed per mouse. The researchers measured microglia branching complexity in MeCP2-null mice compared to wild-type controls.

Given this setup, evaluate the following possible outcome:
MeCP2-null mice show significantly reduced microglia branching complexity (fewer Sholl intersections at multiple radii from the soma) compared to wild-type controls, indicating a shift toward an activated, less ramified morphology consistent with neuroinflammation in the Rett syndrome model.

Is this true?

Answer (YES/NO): YES